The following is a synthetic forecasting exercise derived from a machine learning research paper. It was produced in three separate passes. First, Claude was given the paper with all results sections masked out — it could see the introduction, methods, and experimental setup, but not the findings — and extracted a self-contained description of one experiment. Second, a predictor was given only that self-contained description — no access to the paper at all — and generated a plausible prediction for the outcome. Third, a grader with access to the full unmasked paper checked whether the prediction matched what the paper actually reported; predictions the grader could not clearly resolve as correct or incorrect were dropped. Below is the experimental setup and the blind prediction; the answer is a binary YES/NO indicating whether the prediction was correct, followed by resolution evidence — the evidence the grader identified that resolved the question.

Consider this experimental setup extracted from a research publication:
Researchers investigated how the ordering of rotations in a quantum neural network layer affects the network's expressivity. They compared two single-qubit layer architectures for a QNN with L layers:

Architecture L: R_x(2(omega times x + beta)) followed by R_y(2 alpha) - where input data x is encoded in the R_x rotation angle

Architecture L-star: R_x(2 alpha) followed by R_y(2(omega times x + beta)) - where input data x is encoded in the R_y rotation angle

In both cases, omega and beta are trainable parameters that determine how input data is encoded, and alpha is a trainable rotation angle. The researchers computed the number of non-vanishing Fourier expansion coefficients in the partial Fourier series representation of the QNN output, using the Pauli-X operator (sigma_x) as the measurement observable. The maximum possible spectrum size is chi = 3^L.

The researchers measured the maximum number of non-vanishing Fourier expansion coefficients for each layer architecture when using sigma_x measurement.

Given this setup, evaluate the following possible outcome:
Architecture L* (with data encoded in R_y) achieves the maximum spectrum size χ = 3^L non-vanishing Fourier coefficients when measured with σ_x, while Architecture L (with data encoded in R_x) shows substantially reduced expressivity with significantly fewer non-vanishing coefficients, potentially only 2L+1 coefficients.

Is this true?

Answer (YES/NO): NO